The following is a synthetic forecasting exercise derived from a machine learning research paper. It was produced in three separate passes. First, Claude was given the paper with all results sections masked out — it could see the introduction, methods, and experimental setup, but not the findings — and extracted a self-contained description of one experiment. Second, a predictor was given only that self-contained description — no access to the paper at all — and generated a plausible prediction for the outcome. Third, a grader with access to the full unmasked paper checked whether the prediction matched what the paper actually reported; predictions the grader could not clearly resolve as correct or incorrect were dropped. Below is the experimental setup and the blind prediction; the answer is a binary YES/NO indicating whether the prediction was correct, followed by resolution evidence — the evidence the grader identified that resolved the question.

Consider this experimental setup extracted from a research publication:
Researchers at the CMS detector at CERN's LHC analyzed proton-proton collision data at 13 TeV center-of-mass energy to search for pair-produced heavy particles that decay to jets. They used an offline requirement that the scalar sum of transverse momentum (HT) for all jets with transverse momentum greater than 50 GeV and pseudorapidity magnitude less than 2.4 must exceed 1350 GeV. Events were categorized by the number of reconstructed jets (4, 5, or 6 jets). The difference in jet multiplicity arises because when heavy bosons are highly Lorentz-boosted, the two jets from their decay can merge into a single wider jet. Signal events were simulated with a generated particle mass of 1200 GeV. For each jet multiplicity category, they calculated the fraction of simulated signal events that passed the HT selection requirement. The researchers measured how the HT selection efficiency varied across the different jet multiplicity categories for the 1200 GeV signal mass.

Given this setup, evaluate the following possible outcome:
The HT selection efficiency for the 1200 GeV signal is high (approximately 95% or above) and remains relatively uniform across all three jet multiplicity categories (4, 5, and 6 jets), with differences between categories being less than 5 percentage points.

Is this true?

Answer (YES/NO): NO